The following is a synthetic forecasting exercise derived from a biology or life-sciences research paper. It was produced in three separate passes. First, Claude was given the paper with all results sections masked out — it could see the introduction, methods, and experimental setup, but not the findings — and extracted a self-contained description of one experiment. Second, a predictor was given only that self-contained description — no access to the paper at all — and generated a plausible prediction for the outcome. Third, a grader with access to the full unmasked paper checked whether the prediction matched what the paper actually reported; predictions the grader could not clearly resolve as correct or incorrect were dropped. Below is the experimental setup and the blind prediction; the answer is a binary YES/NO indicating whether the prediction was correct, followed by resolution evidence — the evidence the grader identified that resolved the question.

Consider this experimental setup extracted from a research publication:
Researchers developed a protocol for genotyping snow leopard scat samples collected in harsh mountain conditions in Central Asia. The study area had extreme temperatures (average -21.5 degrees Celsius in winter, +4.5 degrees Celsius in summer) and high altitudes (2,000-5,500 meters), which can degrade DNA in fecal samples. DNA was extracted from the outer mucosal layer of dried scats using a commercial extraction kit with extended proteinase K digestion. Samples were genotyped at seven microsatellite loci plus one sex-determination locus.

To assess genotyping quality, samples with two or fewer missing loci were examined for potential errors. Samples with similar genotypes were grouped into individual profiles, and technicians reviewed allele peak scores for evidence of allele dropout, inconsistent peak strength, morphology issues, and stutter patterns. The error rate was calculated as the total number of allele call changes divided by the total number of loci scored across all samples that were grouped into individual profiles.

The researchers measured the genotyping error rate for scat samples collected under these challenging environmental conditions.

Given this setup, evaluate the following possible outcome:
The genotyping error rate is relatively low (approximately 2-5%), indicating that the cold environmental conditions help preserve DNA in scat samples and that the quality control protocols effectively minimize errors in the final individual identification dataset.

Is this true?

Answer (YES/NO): YES